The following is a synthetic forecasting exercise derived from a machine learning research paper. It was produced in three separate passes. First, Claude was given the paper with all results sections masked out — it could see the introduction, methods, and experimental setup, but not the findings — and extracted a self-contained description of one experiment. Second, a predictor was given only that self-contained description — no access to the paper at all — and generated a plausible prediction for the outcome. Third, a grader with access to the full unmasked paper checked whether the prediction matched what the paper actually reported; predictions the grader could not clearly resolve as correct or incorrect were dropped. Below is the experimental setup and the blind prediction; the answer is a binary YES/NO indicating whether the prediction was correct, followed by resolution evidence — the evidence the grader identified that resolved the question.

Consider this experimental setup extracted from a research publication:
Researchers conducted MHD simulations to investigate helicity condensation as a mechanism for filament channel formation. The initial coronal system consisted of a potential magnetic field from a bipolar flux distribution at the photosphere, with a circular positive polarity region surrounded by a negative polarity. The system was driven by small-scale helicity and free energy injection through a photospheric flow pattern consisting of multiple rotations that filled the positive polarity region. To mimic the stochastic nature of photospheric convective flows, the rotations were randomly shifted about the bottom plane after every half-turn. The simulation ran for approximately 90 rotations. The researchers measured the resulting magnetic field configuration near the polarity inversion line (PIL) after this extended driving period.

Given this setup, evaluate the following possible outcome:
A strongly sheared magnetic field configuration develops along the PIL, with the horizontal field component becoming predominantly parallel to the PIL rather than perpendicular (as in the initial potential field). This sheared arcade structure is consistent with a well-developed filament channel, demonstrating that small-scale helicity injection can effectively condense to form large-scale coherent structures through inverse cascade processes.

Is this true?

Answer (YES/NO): YES